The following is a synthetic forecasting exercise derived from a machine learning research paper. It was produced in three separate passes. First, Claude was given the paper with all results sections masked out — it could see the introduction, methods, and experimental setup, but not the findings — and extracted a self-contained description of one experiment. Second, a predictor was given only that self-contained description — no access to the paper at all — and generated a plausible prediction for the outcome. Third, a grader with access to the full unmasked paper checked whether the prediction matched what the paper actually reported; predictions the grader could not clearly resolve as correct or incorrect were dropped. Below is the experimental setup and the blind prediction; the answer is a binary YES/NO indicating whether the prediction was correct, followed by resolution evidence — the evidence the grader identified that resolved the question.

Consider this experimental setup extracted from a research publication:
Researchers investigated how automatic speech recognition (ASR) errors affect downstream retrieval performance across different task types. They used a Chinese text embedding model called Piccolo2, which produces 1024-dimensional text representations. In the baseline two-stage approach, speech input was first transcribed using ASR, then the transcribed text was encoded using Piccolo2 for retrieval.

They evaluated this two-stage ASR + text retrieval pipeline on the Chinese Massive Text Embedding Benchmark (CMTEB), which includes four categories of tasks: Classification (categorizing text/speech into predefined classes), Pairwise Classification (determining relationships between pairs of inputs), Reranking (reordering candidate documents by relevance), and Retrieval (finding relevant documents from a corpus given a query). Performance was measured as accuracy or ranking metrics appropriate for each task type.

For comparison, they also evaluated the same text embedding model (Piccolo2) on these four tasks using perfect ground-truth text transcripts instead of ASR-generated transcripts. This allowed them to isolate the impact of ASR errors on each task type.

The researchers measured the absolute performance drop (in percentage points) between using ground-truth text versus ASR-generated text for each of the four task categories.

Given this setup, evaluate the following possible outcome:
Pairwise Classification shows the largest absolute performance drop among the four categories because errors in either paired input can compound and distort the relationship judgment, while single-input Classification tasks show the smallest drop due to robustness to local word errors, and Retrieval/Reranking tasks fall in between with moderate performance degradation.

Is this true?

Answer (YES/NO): NO